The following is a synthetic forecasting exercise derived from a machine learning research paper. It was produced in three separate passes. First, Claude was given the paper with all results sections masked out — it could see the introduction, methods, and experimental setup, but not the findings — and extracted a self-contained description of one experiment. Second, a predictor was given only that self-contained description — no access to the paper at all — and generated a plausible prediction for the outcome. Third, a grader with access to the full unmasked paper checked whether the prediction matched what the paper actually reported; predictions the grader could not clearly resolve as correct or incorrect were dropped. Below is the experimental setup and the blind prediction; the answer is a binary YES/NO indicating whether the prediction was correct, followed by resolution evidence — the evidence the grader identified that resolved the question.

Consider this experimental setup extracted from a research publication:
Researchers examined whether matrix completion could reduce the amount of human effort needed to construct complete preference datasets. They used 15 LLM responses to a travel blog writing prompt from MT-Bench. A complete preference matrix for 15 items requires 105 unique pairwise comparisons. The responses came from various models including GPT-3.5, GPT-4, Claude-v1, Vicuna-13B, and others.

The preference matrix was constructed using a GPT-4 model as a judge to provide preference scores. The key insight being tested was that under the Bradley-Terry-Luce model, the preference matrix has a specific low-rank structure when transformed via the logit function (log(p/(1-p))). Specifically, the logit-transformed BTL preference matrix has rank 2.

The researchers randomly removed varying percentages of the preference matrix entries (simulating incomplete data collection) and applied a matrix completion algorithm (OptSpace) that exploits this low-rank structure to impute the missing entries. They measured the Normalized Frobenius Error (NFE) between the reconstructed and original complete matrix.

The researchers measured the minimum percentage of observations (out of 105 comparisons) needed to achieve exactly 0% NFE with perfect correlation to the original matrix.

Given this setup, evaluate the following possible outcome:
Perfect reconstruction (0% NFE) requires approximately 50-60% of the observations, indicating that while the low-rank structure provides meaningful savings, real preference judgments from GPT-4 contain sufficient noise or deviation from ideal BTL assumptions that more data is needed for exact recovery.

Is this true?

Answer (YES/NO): YES